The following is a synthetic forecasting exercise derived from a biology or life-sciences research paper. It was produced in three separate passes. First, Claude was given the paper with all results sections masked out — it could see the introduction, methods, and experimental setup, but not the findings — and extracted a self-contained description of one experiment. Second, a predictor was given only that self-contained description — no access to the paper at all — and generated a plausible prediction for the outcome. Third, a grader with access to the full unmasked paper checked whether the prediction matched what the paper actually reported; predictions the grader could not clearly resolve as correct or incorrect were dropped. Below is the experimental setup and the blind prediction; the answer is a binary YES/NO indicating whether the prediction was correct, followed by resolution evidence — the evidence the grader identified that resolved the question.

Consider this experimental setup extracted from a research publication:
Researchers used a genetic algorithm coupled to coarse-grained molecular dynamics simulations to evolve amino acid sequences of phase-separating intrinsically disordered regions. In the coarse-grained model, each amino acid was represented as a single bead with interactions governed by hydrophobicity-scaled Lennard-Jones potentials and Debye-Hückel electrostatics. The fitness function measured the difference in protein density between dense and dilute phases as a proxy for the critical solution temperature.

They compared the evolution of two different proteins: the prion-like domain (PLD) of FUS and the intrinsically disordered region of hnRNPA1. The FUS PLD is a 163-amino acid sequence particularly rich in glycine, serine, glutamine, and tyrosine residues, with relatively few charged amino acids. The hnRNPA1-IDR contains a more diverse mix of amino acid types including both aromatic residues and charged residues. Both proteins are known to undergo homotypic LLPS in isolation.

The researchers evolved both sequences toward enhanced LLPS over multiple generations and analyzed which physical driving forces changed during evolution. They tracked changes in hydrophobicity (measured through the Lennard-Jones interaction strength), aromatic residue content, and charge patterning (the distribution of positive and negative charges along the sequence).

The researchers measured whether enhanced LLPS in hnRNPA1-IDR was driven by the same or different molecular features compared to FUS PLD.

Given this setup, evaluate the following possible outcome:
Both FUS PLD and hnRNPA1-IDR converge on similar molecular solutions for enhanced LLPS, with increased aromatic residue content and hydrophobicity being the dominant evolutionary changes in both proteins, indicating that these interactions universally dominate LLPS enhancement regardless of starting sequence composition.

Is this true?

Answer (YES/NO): NO